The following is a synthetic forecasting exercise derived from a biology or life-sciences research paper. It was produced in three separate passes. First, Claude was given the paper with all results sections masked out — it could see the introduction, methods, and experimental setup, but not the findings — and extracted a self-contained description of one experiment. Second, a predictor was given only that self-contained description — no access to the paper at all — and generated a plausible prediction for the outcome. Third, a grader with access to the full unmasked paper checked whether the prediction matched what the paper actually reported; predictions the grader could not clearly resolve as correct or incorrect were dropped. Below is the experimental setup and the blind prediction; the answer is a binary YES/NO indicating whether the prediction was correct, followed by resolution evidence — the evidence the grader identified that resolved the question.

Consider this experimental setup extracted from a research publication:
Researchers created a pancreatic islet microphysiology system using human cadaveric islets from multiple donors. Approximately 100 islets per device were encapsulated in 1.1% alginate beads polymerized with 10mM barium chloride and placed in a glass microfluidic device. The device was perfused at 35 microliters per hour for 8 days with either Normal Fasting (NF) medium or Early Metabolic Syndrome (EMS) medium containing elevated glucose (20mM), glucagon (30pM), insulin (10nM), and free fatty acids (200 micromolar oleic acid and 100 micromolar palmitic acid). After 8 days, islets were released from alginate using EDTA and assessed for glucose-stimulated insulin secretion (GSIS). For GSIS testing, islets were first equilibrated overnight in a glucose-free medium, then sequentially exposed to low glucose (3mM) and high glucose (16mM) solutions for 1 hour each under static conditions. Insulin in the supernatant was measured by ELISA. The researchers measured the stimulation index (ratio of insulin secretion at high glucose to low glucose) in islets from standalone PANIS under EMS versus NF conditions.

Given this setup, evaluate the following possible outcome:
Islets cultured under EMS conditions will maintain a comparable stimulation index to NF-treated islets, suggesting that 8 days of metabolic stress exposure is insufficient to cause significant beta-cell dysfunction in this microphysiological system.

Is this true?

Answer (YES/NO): YES